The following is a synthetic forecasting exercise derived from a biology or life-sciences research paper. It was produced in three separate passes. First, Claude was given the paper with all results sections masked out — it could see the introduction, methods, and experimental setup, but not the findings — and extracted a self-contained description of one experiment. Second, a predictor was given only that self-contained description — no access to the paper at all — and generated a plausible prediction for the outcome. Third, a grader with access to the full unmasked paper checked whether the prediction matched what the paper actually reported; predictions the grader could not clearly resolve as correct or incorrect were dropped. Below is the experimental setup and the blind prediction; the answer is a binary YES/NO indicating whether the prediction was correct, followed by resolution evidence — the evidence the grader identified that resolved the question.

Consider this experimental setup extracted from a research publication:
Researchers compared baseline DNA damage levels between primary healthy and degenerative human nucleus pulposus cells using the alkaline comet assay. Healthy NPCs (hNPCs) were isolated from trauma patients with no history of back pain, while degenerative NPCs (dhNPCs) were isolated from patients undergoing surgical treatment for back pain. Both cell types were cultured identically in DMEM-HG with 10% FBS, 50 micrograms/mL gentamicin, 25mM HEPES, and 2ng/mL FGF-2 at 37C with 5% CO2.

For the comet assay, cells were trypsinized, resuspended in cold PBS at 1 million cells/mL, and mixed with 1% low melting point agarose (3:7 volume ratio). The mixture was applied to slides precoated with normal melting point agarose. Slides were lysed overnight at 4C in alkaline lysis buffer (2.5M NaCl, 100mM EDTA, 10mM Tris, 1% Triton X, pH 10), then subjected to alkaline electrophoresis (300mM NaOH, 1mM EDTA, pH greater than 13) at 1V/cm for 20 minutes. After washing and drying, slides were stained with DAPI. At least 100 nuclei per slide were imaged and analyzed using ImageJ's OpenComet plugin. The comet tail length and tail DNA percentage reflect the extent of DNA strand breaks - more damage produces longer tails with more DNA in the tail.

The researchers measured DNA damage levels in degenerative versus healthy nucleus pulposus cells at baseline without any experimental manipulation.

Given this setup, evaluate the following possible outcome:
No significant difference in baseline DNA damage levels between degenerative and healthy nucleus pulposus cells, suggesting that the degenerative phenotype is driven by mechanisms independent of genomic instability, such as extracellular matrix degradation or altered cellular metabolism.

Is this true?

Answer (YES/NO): NO